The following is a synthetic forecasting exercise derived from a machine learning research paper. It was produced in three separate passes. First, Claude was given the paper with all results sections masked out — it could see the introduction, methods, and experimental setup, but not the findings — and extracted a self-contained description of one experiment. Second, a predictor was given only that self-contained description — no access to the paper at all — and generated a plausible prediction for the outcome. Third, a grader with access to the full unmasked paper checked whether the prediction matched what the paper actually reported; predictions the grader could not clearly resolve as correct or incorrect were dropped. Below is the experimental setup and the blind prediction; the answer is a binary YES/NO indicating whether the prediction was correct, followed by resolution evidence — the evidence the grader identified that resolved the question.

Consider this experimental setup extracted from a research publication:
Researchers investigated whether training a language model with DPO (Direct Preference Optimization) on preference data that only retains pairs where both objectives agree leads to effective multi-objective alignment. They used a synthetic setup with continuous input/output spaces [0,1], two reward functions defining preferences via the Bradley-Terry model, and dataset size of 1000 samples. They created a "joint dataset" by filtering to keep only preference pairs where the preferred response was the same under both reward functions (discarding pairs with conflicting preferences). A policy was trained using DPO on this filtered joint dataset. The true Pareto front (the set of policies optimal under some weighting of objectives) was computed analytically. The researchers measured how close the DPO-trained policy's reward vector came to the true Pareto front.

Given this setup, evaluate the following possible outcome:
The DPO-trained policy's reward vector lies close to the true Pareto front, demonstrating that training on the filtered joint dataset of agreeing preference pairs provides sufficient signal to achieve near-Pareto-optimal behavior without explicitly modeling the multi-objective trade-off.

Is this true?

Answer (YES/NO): NO